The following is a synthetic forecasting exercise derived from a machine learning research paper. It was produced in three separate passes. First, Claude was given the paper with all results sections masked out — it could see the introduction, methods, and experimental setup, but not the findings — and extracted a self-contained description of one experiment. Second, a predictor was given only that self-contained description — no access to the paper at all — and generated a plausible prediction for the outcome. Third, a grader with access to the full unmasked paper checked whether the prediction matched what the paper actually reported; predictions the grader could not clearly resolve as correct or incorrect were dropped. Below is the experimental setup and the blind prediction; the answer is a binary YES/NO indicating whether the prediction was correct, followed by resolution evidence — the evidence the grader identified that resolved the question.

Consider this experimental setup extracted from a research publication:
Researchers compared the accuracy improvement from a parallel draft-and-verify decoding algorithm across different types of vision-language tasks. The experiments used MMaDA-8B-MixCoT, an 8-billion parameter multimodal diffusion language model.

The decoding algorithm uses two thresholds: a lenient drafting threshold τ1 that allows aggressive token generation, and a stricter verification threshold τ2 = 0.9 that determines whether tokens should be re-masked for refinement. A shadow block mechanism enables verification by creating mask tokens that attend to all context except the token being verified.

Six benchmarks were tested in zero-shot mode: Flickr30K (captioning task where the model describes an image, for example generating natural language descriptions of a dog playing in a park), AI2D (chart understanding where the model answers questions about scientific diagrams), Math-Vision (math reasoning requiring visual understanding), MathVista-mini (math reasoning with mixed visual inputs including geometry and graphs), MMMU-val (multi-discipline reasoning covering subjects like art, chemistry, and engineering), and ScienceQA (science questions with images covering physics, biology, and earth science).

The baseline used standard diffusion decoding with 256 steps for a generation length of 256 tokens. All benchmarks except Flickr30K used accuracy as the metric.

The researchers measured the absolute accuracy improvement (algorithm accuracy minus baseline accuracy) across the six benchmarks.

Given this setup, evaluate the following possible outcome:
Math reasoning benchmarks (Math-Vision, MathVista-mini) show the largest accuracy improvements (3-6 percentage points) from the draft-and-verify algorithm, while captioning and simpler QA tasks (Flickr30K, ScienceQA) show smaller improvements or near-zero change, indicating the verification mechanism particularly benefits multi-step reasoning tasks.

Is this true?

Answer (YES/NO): NO